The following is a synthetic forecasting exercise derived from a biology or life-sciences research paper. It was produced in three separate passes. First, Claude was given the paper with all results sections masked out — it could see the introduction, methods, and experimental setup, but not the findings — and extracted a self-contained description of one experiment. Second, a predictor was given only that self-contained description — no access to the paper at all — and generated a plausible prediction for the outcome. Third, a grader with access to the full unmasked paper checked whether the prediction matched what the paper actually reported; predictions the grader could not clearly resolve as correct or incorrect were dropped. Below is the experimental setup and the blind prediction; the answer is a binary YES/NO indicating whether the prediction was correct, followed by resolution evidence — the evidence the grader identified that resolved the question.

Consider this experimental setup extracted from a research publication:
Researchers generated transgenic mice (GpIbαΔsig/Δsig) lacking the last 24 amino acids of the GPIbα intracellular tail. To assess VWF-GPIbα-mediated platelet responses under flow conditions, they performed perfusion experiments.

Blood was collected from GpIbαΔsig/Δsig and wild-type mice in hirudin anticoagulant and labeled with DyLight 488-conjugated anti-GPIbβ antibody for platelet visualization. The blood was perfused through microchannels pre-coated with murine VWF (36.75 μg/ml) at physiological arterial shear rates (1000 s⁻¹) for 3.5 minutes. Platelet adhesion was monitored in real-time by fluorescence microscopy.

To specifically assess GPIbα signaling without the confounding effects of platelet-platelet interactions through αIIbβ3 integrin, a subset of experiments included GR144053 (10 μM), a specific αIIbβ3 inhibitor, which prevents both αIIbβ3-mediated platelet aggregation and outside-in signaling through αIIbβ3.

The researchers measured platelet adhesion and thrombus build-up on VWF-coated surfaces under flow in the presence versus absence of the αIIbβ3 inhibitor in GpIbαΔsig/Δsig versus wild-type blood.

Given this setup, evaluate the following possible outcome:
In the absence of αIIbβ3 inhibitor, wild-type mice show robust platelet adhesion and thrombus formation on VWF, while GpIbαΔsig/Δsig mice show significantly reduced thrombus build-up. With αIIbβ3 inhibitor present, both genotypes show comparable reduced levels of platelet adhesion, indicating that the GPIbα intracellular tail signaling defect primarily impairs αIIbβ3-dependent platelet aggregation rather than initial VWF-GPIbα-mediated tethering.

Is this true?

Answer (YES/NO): NO